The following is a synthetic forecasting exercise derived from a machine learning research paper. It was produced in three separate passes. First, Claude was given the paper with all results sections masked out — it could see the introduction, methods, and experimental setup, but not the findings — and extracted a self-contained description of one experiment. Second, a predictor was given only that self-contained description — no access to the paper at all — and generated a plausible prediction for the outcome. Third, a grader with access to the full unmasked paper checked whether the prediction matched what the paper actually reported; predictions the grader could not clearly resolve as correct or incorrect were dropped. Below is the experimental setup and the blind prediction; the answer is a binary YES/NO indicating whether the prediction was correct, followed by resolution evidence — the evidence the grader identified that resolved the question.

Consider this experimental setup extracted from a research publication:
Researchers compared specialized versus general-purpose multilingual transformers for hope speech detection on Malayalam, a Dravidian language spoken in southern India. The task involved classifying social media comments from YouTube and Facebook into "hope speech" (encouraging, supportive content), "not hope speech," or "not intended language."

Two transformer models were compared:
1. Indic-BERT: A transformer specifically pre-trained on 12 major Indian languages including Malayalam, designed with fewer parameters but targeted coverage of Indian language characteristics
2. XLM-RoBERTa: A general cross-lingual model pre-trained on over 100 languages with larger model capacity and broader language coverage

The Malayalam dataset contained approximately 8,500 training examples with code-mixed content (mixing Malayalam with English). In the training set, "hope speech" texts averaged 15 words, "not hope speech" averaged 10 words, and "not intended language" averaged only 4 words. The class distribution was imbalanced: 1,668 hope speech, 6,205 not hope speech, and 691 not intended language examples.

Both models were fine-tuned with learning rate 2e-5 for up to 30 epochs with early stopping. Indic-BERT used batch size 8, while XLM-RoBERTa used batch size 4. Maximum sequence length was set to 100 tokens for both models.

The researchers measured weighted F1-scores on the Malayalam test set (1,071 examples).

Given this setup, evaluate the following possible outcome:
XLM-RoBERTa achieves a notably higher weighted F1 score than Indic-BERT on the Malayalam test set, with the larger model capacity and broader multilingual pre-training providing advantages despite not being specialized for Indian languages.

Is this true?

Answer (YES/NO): YES